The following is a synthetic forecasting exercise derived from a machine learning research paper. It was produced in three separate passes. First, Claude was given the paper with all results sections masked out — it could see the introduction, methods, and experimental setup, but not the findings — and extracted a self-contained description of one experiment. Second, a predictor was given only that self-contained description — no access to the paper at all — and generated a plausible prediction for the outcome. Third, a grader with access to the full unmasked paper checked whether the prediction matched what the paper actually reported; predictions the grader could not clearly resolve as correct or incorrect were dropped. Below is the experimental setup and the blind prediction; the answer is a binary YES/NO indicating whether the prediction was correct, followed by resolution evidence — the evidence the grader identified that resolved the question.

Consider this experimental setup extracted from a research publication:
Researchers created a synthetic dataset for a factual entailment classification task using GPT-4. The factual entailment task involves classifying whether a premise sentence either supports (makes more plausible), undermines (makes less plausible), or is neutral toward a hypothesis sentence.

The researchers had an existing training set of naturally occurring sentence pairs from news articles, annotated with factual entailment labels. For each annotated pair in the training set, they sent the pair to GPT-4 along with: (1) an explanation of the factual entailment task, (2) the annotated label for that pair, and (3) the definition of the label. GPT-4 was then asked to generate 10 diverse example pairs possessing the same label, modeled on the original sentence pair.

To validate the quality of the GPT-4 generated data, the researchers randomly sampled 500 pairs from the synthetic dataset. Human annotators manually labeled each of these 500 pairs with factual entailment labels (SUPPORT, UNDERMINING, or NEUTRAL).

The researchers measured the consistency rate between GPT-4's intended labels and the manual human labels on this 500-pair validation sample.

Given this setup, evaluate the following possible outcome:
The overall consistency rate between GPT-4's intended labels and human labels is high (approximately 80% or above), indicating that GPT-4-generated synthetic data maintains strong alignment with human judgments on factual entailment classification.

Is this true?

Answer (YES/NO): YES